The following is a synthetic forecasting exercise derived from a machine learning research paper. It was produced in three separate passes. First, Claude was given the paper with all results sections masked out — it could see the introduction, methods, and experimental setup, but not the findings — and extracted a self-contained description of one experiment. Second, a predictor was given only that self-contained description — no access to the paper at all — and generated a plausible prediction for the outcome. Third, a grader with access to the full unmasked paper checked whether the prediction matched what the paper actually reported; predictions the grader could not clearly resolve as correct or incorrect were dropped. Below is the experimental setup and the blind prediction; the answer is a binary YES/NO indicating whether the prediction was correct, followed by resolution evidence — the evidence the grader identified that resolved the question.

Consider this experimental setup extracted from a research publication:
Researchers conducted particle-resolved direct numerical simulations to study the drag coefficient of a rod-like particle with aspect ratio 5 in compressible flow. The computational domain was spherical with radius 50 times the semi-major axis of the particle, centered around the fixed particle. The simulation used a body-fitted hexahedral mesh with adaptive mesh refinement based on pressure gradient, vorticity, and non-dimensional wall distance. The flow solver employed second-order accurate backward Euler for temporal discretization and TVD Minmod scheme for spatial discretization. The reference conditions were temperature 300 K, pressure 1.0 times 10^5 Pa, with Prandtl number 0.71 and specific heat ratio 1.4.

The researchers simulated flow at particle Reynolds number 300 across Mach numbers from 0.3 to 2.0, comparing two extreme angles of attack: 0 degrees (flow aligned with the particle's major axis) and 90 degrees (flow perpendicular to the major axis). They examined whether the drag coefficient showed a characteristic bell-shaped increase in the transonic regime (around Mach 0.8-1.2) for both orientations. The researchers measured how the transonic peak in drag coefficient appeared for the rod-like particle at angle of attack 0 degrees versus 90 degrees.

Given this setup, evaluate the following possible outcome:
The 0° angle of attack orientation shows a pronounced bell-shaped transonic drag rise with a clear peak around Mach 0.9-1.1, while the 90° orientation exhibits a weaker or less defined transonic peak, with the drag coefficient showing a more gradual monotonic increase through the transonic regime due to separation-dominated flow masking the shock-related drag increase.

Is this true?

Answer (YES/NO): NO